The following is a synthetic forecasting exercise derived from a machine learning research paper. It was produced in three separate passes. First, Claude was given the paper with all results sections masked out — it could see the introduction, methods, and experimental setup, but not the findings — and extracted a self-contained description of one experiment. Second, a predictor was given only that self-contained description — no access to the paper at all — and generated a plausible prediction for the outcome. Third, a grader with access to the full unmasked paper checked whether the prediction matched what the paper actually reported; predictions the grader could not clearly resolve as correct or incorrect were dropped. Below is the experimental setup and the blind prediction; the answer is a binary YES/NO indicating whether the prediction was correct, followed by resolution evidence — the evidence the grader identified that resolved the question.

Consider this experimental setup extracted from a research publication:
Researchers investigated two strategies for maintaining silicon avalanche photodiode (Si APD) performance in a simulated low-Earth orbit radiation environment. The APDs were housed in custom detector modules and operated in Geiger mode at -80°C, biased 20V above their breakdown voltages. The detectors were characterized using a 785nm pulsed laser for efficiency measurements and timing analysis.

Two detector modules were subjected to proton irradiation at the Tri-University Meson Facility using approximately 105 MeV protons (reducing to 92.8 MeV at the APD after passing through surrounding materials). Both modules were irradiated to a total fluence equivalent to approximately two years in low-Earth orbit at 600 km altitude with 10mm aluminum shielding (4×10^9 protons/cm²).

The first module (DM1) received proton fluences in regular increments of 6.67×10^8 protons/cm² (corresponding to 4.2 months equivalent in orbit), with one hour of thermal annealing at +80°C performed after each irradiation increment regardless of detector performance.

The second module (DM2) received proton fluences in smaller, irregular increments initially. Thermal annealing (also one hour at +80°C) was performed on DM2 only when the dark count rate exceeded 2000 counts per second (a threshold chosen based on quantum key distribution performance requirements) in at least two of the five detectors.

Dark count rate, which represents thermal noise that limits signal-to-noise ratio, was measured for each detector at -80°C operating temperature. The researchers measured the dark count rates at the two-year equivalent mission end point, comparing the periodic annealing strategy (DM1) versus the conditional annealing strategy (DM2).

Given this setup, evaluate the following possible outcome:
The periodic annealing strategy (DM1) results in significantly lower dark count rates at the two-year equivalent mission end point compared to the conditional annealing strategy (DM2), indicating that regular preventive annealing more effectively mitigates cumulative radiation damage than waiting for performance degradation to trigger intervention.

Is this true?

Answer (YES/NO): NO